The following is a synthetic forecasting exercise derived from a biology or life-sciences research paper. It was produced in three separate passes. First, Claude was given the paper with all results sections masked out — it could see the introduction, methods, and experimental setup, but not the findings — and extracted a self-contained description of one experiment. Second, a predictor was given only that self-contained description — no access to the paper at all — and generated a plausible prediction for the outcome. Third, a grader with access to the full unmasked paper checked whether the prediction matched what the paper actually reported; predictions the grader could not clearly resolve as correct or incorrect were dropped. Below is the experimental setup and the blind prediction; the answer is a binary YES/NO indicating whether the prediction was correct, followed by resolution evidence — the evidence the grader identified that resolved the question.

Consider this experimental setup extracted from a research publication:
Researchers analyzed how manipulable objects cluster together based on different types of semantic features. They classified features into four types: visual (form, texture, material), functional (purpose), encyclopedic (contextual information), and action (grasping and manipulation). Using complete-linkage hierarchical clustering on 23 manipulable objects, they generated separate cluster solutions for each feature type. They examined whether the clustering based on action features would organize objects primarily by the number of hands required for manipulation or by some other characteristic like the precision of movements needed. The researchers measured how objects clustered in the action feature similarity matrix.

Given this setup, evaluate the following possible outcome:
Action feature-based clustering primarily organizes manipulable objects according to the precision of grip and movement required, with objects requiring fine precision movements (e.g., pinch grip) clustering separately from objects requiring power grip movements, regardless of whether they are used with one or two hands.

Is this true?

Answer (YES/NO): NO